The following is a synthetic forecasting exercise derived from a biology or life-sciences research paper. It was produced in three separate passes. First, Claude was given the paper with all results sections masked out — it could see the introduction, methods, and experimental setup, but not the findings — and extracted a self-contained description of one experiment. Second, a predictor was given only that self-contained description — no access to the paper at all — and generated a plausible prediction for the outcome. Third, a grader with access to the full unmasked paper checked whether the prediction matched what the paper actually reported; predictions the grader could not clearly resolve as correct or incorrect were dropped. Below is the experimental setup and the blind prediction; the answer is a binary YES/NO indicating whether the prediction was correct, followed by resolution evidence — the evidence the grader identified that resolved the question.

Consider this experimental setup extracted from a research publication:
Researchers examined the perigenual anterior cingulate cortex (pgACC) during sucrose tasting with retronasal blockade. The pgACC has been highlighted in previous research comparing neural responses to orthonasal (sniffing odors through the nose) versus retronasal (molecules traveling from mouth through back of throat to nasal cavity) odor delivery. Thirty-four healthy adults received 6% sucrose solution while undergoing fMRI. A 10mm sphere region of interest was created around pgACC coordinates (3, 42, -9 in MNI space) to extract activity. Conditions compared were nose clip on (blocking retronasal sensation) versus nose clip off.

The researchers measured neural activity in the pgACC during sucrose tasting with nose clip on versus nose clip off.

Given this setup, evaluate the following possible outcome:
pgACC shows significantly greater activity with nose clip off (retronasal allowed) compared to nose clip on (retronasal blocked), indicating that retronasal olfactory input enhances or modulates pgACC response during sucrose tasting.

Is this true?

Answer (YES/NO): NO